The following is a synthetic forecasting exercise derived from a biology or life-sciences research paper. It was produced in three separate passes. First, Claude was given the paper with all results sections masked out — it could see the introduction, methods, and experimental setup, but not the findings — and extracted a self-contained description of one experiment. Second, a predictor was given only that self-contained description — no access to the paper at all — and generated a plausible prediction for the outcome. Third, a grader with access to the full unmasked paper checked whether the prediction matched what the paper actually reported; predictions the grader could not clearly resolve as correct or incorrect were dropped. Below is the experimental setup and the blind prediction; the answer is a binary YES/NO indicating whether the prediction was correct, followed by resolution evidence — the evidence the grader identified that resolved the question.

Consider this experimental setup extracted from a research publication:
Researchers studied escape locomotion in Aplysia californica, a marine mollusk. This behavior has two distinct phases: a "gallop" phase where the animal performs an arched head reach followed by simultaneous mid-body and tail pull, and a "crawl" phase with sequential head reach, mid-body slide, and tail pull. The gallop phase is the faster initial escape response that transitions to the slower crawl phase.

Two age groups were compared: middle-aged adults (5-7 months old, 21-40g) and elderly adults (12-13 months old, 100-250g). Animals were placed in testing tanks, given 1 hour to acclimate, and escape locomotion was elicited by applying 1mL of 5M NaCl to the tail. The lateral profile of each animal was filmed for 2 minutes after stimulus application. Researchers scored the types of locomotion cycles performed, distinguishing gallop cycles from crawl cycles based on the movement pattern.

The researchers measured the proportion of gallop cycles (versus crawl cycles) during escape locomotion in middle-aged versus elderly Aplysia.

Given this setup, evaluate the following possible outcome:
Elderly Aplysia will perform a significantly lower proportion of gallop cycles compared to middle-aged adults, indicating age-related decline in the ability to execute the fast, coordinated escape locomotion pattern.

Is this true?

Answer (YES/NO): YES